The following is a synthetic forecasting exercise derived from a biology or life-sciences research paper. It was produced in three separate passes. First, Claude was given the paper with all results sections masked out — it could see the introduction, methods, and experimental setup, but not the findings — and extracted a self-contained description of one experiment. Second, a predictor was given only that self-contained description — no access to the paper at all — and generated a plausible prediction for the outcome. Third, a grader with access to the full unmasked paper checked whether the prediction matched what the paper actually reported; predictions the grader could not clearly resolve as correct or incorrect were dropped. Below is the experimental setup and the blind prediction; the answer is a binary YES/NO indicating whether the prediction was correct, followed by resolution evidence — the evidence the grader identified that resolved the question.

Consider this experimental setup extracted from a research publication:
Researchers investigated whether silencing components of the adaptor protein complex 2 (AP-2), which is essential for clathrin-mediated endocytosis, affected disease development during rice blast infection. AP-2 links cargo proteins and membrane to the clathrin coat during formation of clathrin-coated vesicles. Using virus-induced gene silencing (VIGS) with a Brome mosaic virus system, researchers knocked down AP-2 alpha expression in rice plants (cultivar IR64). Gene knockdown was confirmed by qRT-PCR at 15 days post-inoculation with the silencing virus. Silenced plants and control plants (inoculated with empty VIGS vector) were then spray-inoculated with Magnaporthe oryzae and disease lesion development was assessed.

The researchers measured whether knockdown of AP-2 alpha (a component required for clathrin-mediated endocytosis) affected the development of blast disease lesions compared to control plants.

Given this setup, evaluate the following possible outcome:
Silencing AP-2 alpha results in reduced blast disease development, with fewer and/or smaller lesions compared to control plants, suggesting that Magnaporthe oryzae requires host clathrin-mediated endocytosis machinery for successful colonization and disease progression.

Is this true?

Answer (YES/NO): YES